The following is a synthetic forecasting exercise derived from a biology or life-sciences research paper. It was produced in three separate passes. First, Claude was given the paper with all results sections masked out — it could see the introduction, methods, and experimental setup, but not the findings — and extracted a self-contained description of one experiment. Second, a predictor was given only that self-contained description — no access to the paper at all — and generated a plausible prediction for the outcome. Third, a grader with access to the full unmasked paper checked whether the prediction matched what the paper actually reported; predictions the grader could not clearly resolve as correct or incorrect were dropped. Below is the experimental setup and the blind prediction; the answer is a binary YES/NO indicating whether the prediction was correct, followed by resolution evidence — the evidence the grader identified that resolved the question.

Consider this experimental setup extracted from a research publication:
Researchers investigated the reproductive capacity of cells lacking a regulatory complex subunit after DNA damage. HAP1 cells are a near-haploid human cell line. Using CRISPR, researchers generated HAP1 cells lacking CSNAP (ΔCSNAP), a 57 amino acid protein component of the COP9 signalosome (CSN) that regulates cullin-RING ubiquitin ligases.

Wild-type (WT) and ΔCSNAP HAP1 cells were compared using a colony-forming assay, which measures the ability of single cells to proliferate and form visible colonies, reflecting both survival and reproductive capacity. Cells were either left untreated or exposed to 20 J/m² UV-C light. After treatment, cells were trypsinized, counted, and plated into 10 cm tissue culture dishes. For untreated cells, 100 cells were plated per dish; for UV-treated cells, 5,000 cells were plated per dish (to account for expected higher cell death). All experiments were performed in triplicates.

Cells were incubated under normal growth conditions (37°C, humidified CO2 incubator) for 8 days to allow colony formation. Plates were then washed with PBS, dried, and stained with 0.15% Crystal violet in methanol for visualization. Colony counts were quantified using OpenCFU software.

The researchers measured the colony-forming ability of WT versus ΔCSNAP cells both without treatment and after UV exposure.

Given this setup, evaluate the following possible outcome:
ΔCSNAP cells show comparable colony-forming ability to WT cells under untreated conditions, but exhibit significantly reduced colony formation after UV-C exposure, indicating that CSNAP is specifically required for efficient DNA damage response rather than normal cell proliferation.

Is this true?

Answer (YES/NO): NO